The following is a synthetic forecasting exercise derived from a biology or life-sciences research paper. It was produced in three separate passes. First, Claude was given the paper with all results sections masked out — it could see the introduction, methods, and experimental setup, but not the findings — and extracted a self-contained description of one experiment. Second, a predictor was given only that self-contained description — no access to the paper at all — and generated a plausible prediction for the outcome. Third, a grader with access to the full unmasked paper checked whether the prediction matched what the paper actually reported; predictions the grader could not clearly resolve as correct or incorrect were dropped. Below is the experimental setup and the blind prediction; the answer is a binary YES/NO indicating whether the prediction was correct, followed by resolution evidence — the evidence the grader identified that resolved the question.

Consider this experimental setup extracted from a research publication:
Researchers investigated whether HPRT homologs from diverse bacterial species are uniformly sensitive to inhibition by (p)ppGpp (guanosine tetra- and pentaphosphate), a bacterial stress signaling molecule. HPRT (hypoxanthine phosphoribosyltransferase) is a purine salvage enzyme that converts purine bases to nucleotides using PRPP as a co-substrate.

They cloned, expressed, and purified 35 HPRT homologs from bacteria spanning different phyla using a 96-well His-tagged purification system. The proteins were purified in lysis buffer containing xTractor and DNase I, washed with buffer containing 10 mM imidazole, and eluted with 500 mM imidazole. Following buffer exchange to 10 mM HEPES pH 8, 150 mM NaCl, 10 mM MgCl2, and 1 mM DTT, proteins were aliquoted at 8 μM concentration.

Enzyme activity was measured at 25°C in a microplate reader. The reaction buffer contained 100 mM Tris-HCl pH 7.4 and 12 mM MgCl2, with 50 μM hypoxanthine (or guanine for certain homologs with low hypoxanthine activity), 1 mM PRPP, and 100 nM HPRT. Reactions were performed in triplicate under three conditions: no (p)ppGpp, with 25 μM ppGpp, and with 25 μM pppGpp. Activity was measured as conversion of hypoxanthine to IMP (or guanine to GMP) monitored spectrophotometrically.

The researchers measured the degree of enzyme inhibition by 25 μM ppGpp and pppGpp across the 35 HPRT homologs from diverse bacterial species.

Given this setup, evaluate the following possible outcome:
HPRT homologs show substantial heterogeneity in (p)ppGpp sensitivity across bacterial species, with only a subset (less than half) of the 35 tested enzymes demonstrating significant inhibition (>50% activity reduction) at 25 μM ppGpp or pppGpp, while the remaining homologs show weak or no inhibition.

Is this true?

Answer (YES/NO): NO